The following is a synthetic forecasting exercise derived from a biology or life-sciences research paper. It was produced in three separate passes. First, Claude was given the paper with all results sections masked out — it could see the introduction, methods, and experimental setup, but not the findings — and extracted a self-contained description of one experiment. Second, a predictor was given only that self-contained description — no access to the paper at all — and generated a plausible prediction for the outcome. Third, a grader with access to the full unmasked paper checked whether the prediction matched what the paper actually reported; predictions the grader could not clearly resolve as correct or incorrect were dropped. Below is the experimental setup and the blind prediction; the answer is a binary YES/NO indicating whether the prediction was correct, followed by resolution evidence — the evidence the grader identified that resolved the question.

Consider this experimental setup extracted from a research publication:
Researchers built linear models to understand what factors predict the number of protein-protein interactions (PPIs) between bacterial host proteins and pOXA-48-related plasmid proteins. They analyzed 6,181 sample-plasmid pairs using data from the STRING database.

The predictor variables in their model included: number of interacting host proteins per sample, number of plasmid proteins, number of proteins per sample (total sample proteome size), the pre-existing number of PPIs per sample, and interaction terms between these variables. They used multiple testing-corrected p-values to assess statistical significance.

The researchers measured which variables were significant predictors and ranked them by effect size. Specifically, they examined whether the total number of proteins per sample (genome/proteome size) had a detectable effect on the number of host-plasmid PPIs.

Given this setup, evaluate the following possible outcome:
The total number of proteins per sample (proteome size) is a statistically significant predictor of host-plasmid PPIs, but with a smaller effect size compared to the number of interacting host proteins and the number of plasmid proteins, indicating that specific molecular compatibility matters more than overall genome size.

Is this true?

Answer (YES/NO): NO